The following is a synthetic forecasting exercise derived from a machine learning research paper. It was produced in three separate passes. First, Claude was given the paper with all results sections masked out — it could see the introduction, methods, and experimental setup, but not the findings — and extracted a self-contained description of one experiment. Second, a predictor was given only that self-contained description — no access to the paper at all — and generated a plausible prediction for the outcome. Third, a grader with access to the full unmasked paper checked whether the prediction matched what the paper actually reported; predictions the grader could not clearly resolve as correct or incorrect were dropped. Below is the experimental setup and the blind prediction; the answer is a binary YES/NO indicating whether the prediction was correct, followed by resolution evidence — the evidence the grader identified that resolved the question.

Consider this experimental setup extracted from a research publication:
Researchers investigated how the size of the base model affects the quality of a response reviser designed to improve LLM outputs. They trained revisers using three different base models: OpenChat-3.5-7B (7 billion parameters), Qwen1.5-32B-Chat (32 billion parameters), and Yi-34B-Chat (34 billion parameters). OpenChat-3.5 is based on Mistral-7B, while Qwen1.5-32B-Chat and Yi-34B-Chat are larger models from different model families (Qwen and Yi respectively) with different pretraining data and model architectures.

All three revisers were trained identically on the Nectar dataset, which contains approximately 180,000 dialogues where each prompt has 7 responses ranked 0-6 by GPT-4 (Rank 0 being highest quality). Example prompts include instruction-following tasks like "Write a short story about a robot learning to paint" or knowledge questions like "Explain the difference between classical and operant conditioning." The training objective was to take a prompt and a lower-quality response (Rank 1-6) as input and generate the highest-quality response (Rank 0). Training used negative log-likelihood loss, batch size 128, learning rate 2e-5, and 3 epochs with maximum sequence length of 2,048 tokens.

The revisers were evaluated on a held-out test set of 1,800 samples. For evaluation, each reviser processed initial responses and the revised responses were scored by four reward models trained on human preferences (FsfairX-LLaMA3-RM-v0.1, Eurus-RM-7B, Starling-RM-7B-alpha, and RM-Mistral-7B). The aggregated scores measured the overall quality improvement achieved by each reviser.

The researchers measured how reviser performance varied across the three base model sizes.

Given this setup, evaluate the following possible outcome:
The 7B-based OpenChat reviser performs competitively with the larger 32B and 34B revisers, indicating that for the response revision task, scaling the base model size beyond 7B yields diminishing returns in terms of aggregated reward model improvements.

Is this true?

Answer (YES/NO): NO